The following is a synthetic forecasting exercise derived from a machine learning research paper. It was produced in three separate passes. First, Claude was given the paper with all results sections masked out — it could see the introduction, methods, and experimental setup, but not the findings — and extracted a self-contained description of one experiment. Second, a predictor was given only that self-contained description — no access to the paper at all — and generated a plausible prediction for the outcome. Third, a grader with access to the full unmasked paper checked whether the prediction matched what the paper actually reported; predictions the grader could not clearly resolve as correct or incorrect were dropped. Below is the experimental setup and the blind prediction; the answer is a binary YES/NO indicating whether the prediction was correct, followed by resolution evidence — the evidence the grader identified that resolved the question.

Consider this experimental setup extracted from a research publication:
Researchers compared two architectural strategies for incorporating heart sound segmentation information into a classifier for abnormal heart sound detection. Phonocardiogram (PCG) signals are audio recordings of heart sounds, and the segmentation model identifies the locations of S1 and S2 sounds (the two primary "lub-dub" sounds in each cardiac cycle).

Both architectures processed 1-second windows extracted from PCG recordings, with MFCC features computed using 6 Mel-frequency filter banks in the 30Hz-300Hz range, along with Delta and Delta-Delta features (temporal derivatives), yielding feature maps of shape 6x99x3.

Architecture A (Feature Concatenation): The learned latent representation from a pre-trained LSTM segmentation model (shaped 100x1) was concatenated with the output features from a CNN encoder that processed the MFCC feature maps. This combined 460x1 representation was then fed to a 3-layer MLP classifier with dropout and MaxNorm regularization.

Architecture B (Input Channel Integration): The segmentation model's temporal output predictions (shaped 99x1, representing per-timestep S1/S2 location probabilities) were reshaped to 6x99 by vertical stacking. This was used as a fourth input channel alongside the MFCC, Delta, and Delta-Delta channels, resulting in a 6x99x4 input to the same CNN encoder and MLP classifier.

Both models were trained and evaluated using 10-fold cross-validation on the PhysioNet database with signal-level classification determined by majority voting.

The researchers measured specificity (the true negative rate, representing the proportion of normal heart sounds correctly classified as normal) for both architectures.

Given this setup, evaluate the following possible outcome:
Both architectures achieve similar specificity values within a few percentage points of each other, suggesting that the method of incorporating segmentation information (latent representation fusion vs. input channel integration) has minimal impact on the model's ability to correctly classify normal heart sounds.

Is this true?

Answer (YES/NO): NO